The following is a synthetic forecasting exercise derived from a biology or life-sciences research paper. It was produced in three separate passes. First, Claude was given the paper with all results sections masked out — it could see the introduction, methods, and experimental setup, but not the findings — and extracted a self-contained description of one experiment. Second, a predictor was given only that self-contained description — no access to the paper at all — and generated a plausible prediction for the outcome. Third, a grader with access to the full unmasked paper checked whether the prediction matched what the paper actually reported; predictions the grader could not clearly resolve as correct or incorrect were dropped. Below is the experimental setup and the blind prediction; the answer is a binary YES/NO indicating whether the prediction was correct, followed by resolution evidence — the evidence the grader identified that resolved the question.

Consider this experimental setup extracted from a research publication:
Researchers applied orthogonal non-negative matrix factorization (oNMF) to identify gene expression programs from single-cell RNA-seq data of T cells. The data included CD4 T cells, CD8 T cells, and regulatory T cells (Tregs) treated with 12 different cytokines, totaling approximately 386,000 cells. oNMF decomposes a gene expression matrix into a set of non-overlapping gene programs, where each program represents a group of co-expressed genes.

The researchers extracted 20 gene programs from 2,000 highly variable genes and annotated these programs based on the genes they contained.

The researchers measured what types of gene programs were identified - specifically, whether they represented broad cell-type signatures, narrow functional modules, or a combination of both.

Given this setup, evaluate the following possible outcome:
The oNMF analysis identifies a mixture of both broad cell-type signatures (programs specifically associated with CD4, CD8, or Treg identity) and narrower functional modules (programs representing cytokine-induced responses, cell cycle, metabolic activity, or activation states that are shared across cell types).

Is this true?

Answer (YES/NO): YES